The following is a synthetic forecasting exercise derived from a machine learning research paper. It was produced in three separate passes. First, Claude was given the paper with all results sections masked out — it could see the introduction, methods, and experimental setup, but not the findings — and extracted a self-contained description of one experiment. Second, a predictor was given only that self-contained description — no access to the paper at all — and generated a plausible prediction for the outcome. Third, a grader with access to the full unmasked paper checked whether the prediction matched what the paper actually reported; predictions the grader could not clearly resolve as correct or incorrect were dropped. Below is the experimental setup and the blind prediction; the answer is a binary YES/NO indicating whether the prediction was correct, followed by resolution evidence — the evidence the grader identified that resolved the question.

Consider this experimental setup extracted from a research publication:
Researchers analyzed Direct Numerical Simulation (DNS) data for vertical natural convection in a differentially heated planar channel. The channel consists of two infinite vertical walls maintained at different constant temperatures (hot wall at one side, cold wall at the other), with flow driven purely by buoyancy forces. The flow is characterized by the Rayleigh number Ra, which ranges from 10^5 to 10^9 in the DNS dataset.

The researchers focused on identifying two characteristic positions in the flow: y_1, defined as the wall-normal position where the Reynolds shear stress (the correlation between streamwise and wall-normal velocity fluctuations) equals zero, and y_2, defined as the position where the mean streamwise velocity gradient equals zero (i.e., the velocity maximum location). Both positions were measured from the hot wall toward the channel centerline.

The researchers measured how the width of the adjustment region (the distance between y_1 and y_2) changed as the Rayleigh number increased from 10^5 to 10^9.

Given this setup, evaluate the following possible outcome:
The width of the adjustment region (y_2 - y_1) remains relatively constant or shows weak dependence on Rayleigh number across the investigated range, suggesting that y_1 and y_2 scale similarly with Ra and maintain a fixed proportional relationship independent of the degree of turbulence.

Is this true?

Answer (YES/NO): NO